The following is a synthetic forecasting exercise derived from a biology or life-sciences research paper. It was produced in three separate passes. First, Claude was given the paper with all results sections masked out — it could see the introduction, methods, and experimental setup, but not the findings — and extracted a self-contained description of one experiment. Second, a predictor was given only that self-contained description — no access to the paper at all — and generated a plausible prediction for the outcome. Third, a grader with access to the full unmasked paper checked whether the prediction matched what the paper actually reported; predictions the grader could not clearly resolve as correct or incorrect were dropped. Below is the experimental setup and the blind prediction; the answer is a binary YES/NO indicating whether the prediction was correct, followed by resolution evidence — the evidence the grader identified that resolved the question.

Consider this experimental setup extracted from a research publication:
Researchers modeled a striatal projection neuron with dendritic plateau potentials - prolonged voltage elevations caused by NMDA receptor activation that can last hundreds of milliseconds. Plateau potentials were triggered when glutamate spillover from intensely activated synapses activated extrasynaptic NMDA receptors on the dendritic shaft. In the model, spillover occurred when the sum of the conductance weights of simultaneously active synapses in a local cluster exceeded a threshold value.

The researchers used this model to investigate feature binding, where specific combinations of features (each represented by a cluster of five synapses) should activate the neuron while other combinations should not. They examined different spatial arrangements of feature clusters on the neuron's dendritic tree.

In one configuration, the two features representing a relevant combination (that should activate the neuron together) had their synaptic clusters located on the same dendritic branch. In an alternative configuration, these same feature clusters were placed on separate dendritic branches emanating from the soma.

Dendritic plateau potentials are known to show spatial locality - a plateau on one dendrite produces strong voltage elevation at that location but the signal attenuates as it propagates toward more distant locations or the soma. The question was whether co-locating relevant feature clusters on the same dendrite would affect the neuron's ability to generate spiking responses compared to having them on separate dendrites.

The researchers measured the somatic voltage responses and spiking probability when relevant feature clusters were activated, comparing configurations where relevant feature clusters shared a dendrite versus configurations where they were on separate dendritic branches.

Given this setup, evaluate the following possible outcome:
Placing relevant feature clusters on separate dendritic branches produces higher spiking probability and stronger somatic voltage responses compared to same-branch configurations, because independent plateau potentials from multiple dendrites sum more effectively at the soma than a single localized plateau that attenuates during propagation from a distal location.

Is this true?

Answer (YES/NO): NO